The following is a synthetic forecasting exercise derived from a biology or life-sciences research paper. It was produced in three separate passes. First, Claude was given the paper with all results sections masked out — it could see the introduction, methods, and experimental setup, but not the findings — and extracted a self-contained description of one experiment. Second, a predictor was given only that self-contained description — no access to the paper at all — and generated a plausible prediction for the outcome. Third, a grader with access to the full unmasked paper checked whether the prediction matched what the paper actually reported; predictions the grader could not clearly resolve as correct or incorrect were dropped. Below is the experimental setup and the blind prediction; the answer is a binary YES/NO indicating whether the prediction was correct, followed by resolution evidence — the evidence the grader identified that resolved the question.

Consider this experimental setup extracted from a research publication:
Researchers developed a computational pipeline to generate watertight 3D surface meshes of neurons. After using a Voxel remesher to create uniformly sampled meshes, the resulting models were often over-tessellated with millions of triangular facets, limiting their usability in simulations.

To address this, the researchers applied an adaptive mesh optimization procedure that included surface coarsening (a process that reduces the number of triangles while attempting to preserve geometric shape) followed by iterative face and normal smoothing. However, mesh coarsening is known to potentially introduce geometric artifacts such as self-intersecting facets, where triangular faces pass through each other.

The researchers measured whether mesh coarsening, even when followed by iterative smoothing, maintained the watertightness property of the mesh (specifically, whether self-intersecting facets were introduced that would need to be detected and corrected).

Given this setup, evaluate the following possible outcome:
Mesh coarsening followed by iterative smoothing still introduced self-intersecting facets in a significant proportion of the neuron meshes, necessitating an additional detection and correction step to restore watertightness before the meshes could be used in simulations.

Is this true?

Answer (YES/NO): YES